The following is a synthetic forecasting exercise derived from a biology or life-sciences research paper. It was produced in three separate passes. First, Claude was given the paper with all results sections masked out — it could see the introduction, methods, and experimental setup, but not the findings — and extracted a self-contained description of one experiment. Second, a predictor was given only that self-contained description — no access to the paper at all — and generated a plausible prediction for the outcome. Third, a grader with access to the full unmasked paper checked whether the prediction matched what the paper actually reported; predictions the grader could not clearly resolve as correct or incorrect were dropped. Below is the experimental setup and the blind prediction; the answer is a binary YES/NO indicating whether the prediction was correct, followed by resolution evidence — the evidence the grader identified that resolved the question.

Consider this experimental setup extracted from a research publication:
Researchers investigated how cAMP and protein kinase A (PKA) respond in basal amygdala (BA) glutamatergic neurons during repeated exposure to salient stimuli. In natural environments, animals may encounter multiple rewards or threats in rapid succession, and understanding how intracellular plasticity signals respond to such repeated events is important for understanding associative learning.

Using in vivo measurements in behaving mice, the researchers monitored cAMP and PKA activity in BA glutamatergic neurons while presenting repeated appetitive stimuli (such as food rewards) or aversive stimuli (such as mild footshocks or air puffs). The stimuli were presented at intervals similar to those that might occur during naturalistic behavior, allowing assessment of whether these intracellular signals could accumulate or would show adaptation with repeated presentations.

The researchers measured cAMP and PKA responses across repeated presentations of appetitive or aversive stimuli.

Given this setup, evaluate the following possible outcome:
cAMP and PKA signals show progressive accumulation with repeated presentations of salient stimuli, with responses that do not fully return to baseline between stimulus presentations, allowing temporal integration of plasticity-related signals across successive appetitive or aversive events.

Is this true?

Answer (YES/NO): NO